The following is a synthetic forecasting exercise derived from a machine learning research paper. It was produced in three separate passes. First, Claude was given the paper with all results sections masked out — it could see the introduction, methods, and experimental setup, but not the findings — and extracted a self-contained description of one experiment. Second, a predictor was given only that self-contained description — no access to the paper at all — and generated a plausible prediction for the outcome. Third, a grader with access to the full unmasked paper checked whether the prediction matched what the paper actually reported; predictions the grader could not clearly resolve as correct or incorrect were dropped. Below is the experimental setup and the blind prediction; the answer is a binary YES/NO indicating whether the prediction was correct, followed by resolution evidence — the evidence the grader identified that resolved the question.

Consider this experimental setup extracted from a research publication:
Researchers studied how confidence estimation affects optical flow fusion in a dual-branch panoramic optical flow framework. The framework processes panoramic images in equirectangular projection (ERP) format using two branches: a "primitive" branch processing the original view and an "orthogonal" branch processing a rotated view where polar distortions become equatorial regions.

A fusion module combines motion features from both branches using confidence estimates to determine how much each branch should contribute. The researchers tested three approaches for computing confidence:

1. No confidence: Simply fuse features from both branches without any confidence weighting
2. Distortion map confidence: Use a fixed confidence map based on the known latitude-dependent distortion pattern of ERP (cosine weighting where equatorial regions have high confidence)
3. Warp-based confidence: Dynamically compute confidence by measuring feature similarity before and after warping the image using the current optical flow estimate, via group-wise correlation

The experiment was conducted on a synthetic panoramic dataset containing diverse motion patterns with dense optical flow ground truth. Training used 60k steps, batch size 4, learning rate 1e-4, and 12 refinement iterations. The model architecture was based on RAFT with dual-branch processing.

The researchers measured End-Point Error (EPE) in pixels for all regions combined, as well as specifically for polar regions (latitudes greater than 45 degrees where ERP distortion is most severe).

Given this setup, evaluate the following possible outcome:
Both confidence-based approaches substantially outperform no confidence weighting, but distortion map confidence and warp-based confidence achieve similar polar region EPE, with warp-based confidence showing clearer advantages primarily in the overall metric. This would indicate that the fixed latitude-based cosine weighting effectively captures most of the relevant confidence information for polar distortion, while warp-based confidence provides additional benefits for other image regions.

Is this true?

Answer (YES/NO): NO